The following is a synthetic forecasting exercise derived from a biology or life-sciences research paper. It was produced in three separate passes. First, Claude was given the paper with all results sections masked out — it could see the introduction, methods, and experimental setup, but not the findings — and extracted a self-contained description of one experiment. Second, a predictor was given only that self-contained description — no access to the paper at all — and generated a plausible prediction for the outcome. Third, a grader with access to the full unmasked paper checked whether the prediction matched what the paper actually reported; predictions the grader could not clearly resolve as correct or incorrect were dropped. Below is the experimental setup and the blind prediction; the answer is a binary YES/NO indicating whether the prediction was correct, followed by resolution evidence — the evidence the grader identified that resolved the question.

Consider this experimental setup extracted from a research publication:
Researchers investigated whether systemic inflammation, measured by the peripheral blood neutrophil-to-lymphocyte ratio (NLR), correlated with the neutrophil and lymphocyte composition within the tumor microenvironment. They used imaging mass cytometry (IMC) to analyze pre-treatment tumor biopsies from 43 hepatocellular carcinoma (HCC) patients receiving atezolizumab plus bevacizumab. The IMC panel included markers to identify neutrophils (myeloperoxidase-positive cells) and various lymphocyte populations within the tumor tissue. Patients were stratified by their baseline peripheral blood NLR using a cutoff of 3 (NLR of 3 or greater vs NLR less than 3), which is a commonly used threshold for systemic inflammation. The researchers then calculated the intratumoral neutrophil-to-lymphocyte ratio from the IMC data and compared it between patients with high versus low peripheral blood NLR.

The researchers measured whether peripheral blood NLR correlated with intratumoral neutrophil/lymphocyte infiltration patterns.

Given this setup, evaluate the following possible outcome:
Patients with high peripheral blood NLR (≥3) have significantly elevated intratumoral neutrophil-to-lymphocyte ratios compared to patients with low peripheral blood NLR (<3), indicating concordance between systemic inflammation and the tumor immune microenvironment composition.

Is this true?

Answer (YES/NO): YES